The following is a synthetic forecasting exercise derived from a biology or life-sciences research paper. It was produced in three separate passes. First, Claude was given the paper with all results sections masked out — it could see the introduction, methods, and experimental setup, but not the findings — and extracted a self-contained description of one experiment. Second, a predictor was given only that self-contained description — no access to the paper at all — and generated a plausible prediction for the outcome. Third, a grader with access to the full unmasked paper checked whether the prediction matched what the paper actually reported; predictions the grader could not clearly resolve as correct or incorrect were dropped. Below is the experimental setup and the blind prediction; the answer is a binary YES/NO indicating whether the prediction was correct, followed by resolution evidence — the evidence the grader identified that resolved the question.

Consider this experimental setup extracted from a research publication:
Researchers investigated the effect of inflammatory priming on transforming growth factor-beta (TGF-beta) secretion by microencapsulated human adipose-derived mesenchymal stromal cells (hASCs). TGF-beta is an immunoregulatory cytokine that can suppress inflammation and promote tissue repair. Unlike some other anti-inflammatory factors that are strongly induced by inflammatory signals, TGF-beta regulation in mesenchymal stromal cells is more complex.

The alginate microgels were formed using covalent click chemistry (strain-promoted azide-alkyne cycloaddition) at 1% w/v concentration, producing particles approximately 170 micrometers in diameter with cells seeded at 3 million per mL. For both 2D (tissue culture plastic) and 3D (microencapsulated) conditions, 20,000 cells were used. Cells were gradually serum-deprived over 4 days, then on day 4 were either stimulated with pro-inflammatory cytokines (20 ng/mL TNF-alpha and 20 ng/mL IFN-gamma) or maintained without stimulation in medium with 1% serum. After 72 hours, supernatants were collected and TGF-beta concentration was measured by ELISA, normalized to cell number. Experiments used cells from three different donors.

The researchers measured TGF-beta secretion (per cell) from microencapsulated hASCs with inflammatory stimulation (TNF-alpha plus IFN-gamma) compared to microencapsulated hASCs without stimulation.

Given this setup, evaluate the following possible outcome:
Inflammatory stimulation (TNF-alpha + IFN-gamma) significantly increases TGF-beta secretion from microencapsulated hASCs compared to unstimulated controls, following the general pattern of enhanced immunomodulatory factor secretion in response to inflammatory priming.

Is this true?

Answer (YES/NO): NO